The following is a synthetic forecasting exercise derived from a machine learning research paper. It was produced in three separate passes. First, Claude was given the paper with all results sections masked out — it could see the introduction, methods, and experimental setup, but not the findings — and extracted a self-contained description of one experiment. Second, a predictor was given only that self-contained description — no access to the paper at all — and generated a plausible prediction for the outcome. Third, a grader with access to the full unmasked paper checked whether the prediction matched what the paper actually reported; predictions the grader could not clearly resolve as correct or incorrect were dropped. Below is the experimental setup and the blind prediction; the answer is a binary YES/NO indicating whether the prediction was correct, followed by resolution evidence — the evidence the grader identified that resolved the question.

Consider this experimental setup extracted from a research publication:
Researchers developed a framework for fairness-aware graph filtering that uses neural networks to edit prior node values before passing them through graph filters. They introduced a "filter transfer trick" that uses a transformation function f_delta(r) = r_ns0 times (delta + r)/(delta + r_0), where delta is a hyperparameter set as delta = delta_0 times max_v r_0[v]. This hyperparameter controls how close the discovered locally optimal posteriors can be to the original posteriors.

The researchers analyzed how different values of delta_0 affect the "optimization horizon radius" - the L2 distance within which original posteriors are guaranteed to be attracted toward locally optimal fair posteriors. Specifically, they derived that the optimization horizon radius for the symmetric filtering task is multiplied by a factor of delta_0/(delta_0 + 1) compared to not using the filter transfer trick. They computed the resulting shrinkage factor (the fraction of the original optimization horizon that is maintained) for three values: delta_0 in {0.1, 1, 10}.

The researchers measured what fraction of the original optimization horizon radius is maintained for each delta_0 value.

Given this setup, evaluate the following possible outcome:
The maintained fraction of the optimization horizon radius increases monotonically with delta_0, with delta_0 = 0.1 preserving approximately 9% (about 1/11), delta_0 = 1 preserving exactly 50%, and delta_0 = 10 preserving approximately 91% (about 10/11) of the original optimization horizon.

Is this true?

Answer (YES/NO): YES